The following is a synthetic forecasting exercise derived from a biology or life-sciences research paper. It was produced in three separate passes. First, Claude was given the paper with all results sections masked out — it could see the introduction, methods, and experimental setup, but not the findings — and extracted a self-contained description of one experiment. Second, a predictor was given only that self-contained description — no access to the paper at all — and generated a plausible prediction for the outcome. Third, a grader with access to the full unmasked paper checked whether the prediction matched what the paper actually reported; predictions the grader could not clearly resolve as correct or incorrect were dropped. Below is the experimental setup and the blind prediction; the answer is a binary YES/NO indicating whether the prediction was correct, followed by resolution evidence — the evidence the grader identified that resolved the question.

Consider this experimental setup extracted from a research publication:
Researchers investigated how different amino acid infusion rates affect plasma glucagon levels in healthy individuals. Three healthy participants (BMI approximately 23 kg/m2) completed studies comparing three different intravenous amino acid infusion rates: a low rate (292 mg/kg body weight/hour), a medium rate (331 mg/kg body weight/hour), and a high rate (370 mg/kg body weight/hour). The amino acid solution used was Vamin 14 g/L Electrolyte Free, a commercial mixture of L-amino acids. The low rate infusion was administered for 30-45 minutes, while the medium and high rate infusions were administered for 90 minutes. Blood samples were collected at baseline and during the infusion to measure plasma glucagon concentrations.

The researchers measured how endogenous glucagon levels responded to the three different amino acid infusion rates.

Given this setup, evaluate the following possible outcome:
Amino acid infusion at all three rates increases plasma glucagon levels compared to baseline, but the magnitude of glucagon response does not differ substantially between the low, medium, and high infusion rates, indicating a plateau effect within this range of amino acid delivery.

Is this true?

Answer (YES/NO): NO